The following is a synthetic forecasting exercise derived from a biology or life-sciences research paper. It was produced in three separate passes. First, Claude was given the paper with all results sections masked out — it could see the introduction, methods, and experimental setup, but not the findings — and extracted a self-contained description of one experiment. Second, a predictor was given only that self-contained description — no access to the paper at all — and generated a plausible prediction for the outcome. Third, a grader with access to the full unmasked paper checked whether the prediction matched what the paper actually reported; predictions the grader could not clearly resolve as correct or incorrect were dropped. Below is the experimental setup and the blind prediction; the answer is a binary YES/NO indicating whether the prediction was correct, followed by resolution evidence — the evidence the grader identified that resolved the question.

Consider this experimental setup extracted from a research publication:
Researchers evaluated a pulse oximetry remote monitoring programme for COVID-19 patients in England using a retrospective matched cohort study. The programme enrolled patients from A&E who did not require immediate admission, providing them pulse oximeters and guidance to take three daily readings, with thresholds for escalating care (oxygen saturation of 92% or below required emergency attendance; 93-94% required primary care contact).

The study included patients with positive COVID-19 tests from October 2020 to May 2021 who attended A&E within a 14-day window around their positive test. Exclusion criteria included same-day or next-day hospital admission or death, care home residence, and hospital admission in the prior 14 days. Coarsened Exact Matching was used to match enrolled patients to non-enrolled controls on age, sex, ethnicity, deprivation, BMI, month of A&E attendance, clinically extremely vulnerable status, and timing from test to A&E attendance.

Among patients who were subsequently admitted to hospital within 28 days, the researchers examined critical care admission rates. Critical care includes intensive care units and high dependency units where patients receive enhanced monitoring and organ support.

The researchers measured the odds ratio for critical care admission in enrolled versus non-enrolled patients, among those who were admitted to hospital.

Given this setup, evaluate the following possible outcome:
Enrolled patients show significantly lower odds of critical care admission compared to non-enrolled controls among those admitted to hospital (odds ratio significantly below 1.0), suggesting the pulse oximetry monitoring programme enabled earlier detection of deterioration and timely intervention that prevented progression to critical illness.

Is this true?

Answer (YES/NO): YES